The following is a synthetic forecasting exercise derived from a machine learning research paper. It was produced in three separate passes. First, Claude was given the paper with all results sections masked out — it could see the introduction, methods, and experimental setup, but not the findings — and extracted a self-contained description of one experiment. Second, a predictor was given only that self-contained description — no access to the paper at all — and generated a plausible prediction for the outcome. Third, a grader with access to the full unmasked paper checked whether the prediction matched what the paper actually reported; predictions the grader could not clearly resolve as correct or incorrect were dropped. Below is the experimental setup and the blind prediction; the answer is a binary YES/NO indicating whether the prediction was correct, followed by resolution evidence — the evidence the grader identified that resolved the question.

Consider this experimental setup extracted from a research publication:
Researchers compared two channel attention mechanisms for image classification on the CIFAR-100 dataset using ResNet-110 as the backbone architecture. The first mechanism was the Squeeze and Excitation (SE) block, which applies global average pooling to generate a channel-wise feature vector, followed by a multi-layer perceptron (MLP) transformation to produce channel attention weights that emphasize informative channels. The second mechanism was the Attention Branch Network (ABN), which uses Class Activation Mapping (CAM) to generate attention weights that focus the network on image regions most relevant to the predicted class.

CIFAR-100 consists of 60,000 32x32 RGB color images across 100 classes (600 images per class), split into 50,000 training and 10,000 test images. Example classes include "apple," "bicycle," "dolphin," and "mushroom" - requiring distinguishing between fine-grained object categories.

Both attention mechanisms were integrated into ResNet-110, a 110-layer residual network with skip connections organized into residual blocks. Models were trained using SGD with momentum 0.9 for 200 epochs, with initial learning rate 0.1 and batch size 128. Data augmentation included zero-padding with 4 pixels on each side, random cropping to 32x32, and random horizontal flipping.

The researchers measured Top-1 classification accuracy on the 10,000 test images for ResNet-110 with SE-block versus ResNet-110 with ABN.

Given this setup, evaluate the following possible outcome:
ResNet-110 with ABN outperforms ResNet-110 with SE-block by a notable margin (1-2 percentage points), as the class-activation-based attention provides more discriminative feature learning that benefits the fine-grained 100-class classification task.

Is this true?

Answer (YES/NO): YES